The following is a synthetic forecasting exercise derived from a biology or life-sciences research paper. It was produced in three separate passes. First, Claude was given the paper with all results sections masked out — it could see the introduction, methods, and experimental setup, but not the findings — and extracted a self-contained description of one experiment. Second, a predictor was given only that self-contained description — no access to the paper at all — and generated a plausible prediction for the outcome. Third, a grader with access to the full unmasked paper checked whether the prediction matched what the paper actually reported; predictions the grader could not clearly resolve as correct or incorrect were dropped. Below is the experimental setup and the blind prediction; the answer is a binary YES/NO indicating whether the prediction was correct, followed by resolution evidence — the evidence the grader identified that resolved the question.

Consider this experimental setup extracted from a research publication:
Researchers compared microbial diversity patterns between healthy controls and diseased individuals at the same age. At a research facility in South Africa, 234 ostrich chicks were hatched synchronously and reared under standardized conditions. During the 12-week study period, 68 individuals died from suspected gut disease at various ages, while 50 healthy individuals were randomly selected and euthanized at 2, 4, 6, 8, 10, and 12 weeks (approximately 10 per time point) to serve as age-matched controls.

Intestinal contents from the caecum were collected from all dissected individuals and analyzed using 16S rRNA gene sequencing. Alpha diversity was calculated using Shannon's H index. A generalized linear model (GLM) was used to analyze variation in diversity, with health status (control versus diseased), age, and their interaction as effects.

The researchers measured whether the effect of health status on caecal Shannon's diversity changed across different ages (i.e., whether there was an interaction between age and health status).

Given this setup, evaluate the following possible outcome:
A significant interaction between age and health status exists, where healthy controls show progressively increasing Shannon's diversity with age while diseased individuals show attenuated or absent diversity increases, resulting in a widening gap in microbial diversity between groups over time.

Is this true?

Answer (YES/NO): NO